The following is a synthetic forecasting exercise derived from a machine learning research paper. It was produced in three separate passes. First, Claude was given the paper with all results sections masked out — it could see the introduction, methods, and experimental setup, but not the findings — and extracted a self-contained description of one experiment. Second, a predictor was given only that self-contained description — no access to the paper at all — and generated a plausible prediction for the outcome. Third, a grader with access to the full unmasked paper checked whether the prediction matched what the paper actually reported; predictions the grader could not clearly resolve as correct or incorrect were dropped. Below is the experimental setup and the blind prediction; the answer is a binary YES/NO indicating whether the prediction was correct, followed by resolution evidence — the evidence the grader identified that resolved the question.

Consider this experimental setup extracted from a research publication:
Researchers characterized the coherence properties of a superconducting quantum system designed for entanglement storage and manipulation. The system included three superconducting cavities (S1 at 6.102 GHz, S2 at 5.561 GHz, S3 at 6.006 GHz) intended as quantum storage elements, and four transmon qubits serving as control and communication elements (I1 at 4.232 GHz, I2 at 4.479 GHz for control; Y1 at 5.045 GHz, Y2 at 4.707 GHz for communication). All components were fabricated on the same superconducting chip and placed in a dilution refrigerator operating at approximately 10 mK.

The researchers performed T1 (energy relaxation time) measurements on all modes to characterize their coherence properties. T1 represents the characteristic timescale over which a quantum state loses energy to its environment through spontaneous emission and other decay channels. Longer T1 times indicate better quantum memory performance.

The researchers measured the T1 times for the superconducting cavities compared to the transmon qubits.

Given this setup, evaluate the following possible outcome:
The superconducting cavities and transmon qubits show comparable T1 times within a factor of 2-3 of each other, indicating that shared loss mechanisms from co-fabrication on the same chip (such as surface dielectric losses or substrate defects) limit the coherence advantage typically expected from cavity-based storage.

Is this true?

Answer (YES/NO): NO